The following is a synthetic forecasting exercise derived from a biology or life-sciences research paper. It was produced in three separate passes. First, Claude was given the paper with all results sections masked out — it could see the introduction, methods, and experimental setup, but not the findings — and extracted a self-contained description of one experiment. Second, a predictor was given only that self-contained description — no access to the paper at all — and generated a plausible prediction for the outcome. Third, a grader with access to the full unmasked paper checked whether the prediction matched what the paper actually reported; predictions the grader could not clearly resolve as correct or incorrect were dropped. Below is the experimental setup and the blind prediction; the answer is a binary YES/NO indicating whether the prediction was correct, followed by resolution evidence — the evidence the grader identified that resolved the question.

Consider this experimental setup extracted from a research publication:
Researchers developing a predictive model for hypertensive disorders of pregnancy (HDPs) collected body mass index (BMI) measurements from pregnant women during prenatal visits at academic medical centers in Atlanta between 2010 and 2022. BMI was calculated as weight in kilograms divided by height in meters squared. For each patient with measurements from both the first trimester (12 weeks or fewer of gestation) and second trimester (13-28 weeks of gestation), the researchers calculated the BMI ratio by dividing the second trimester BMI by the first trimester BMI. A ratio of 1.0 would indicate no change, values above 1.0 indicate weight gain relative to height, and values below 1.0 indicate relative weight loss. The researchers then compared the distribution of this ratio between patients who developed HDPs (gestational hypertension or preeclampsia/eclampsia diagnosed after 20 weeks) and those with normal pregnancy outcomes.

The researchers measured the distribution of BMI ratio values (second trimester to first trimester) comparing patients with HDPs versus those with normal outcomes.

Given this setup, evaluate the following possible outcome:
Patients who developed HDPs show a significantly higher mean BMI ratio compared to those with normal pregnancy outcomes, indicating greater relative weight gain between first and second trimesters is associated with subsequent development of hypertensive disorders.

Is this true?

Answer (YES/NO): YES